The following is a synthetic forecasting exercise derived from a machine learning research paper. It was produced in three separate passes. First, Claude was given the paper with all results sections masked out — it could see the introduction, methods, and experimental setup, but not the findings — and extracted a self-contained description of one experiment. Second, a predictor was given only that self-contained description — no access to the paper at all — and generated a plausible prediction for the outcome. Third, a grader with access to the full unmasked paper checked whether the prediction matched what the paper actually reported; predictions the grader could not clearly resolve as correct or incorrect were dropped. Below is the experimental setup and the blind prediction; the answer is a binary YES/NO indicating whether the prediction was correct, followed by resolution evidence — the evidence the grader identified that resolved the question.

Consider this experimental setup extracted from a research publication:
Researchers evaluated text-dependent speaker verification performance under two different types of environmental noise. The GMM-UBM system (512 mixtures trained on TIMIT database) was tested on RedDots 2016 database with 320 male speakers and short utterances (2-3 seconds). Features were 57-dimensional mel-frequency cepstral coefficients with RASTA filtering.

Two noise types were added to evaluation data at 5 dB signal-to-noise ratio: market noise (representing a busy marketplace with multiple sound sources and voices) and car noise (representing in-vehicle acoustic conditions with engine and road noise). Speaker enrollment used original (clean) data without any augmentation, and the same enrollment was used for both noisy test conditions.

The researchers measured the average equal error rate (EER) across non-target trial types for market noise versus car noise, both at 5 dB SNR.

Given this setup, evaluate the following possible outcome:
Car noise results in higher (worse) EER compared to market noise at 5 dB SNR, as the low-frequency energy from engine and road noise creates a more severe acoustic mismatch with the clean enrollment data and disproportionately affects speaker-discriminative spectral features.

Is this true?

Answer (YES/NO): NO